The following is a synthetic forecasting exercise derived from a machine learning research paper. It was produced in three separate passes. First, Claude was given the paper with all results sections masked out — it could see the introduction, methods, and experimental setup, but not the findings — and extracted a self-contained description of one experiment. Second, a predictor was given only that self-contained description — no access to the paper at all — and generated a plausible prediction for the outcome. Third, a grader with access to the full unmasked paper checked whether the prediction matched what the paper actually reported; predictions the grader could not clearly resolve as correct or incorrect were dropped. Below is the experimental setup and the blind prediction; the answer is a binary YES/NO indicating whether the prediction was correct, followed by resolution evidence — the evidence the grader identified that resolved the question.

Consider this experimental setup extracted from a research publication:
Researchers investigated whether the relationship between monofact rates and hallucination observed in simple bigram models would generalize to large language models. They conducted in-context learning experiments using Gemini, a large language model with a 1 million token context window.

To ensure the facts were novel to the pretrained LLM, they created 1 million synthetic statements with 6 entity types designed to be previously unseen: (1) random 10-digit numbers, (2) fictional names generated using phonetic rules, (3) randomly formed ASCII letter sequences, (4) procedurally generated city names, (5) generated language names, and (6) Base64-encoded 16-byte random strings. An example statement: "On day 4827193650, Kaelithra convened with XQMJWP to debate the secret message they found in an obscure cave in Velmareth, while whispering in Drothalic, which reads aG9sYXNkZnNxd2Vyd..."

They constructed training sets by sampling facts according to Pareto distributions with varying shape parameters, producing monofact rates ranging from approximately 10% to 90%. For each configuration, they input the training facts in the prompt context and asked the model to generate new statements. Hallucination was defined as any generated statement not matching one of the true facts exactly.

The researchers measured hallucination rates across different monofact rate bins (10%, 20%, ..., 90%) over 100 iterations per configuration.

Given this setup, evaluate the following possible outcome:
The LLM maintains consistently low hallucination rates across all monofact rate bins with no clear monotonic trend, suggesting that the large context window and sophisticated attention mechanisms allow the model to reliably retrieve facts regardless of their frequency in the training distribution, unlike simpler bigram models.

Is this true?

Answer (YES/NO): NO